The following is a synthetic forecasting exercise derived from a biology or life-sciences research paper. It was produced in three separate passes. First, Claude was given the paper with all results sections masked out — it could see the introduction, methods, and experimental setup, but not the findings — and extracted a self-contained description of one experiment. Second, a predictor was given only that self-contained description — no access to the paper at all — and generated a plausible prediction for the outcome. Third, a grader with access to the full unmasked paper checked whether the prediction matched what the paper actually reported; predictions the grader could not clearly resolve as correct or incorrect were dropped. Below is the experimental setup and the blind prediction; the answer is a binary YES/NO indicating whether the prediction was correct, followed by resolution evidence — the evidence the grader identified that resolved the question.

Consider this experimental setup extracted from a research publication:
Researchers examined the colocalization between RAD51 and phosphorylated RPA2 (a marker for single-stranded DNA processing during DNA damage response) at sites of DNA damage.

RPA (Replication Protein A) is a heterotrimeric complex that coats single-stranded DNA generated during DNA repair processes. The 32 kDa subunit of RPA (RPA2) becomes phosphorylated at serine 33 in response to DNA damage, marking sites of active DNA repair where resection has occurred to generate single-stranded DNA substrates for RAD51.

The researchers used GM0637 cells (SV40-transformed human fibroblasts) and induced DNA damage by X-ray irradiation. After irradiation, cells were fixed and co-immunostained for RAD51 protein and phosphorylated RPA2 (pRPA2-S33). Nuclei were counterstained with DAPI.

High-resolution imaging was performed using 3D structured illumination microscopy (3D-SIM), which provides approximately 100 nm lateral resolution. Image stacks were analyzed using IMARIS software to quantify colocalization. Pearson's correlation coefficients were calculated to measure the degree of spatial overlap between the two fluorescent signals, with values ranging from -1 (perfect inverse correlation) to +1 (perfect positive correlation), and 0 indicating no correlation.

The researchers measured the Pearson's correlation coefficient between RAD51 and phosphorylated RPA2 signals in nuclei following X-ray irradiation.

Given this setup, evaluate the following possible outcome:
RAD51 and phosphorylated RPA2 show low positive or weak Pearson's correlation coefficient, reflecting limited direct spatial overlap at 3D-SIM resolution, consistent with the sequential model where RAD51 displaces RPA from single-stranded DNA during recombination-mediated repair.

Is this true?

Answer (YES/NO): NO